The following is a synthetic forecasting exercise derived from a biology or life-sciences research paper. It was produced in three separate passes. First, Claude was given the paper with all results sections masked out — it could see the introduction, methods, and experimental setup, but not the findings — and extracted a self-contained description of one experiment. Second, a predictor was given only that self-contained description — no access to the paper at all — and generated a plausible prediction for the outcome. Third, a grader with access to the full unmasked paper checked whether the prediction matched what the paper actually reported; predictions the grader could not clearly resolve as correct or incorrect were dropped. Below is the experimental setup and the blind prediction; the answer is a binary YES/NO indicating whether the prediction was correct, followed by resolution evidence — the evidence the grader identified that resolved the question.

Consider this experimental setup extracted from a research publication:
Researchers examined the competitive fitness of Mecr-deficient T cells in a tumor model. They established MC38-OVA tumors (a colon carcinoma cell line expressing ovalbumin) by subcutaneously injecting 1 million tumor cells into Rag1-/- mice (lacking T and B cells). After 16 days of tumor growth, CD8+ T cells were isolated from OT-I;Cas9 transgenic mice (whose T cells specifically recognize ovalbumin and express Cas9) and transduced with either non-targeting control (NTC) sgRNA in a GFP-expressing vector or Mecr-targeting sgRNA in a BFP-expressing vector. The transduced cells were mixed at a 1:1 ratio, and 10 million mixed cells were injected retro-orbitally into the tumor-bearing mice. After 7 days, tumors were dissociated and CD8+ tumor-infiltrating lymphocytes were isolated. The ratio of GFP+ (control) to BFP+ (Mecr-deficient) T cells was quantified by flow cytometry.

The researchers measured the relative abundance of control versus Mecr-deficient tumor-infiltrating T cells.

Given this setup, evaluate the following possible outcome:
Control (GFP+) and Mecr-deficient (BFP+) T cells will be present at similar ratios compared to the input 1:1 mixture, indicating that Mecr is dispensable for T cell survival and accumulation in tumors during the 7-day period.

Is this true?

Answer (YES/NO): NO